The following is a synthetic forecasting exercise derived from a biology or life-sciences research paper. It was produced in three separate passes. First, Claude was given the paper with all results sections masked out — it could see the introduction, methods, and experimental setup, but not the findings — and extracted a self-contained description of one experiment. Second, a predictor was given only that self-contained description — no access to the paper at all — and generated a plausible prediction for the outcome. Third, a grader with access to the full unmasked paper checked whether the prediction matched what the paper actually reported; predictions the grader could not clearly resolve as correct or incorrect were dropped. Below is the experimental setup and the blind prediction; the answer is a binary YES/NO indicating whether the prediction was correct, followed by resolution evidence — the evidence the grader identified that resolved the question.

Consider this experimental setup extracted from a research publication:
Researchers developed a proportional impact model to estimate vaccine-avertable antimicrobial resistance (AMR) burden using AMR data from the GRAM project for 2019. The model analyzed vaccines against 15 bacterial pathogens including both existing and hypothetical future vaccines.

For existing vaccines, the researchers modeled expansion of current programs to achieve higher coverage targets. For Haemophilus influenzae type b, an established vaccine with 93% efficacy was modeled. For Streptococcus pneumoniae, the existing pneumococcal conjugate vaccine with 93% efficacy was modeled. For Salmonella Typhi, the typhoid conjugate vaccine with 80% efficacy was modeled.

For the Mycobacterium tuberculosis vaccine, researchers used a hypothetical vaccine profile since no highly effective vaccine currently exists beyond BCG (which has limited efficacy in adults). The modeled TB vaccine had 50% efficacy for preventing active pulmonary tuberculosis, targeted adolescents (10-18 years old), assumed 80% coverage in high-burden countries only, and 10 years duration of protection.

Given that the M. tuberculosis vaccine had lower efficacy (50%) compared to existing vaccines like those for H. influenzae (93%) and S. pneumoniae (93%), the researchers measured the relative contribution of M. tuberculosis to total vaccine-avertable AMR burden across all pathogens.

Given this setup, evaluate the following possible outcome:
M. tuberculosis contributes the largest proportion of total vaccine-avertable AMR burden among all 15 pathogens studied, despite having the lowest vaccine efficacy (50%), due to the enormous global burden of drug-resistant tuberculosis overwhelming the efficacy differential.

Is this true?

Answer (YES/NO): NO